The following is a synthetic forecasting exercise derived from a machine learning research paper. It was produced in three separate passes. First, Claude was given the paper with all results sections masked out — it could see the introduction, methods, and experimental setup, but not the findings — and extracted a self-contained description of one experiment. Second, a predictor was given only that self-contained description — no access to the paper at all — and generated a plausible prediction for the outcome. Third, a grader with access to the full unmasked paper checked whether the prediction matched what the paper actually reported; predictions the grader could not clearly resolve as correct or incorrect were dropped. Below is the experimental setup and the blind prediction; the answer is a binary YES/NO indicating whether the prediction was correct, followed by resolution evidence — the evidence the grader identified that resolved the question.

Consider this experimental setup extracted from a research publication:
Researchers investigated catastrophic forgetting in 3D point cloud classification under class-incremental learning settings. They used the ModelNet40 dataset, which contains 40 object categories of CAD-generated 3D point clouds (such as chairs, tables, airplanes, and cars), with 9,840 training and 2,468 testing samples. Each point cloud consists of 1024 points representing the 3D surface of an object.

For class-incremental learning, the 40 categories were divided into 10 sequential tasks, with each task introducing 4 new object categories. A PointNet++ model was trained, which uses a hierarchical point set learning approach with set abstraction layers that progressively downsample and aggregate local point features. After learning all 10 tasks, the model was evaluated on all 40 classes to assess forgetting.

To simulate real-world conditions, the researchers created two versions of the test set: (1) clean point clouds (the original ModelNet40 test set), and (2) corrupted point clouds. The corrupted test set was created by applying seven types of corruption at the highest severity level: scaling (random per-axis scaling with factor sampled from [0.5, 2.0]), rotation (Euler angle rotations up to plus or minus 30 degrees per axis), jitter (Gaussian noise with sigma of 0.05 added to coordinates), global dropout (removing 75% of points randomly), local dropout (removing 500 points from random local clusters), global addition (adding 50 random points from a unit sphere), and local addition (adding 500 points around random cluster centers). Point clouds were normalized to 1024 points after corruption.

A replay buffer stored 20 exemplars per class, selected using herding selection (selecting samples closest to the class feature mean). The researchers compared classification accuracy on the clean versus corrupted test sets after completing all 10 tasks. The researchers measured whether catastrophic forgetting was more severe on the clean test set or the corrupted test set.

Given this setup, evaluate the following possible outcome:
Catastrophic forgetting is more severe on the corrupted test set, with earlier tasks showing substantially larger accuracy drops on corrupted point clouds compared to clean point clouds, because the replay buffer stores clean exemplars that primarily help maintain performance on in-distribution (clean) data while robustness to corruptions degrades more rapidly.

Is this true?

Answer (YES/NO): YES